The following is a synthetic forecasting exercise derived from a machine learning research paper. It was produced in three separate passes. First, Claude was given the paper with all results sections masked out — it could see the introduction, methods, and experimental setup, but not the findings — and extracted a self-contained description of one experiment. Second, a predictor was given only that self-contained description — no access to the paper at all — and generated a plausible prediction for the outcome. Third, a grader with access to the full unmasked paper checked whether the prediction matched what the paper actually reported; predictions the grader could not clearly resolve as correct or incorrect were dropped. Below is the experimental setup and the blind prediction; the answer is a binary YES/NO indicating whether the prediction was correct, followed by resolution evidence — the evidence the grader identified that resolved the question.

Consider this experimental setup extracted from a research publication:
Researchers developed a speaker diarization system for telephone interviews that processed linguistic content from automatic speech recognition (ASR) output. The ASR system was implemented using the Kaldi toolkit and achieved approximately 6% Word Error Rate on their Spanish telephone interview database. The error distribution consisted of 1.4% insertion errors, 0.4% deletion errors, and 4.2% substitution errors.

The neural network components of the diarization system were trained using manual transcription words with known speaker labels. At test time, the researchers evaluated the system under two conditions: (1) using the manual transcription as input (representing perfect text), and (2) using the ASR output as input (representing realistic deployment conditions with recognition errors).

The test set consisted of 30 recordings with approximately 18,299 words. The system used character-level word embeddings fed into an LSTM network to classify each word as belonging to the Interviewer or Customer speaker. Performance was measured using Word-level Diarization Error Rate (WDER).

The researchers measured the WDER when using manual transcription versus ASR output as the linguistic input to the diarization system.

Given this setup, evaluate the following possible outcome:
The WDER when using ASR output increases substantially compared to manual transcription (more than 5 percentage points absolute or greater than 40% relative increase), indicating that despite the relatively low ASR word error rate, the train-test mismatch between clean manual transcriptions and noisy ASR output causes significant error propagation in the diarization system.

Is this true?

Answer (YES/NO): NO